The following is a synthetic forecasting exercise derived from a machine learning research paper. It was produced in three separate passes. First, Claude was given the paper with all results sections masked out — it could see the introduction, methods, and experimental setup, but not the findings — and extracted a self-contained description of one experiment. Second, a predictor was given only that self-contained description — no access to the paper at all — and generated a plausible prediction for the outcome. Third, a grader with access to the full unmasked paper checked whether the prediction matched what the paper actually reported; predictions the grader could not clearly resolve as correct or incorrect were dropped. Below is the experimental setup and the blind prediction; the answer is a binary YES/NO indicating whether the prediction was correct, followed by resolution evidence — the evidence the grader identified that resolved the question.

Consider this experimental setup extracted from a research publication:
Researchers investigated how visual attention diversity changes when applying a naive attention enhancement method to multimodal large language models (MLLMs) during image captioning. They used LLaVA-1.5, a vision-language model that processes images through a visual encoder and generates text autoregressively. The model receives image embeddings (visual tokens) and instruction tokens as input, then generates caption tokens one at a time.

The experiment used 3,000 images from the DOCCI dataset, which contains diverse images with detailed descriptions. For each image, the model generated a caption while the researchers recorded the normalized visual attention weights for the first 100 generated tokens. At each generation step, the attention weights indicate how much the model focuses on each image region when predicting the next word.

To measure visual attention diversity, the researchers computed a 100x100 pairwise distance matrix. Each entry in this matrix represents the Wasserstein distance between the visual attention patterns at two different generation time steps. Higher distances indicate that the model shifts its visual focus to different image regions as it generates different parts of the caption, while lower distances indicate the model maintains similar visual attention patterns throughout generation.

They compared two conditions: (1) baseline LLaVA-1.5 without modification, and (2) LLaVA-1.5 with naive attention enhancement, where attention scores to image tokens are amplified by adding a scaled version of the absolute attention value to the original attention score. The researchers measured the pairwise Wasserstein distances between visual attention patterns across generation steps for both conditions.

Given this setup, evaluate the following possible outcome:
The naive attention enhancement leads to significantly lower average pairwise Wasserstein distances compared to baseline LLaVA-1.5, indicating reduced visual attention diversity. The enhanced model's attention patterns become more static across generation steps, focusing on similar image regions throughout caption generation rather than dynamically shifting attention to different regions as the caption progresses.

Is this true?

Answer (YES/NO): YES